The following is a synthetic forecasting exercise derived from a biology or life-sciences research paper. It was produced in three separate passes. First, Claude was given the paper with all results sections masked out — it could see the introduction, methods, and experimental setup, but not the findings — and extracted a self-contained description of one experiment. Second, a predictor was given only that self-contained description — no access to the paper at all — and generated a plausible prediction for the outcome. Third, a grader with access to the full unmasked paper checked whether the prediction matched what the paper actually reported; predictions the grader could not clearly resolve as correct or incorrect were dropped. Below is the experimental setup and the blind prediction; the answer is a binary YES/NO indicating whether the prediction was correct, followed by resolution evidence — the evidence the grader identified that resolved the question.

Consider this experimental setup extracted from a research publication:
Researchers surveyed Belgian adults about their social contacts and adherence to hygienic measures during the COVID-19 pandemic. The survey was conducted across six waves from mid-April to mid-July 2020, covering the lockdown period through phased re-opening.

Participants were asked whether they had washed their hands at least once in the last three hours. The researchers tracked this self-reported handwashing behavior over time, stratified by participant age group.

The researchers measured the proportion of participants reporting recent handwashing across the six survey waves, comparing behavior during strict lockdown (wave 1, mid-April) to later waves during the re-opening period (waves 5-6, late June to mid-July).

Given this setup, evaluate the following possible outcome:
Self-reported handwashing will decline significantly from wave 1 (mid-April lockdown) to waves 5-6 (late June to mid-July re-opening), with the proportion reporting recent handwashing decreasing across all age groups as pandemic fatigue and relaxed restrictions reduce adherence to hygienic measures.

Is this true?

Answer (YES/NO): NO